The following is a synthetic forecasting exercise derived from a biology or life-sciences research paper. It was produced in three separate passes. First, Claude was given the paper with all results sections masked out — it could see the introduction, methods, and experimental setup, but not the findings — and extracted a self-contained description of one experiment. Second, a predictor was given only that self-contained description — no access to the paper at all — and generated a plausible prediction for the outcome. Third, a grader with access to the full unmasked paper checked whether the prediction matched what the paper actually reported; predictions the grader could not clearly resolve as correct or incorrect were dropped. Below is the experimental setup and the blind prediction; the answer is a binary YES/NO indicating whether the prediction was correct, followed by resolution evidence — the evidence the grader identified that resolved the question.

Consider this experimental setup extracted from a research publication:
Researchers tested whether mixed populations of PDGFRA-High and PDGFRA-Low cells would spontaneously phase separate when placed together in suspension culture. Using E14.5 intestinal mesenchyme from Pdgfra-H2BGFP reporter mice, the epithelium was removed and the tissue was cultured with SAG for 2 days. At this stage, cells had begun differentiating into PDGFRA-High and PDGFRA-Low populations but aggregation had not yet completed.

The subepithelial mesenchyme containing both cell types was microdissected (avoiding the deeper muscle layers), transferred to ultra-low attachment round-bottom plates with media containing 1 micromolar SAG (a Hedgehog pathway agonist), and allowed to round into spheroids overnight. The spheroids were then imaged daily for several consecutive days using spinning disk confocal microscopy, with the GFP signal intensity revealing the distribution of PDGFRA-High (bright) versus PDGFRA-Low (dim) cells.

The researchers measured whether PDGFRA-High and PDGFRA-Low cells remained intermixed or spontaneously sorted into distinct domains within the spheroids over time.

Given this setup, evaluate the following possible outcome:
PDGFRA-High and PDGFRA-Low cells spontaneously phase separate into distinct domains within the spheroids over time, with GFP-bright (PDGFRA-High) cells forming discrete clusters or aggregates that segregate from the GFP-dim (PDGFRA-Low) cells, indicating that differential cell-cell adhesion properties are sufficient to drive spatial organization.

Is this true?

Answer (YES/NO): YES